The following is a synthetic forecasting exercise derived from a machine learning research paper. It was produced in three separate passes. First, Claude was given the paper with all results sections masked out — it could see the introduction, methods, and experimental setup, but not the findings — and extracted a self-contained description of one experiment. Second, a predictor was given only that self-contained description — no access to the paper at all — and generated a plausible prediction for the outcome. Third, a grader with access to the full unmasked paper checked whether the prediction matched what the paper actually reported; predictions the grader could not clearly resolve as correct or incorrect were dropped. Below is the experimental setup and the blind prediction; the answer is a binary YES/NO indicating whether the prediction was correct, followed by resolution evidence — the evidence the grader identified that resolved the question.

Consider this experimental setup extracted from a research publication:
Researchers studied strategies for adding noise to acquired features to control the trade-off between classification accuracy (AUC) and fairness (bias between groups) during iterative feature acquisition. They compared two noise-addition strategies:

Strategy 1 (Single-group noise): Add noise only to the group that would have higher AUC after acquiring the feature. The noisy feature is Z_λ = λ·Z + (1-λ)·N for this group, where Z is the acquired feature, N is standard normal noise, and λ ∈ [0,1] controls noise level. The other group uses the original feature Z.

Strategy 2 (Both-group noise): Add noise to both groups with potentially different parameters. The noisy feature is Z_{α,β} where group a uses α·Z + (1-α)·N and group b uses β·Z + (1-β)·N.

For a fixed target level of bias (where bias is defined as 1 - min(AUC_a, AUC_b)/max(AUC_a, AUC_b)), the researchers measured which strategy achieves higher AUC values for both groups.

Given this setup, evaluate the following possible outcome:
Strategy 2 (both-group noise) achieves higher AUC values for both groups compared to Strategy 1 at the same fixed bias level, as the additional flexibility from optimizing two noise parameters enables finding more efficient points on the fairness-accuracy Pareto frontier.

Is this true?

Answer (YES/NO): NO